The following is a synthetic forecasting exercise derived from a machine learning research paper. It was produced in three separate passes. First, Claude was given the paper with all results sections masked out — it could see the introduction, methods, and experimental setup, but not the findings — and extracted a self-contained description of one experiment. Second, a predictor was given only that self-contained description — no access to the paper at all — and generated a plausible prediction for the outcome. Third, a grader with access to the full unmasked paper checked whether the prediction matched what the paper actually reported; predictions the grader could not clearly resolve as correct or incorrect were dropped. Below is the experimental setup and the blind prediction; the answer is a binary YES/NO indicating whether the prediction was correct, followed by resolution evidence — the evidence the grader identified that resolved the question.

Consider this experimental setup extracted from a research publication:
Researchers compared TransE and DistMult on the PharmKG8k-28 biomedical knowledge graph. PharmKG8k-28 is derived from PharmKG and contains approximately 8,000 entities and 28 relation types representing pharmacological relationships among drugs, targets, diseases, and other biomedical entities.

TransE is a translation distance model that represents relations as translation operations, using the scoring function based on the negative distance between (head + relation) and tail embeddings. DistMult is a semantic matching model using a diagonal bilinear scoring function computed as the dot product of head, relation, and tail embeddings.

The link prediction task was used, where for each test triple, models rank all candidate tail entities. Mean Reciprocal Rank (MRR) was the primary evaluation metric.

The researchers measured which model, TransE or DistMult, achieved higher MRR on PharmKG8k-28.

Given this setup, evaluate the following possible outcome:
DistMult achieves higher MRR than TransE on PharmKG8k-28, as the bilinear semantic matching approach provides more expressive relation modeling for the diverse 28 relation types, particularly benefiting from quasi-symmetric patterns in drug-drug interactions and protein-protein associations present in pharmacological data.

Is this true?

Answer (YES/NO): YES